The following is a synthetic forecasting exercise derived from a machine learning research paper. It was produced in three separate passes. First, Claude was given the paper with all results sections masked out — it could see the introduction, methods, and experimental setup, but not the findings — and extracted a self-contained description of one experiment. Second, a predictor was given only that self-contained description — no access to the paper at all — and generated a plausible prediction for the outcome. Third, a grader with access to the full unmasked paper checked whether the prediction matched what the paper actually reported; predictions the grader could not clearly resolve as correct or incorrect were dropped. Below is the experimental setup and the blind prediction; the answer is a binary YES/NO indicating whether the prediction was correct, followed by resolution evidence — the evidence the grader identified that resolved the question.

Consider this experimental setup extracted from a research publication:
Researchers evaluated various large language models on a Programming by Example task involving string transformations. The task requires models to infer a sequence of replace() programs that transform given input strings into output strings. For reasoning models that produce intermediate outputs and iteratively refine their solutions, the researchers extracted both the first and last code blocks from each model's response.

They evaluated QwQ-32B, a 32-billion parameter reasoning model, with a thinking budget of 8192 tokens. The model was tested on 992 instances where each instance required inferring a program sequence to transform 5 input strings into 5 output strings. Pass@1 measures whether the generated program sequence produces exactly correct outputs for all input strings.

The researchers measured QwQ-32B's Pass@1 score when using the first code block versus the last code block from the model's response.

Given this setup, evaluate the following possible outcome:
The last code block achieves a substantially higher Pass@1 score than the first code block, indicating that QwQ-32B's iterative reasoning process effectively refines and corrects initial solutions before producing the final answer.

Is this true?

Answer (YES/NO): YES